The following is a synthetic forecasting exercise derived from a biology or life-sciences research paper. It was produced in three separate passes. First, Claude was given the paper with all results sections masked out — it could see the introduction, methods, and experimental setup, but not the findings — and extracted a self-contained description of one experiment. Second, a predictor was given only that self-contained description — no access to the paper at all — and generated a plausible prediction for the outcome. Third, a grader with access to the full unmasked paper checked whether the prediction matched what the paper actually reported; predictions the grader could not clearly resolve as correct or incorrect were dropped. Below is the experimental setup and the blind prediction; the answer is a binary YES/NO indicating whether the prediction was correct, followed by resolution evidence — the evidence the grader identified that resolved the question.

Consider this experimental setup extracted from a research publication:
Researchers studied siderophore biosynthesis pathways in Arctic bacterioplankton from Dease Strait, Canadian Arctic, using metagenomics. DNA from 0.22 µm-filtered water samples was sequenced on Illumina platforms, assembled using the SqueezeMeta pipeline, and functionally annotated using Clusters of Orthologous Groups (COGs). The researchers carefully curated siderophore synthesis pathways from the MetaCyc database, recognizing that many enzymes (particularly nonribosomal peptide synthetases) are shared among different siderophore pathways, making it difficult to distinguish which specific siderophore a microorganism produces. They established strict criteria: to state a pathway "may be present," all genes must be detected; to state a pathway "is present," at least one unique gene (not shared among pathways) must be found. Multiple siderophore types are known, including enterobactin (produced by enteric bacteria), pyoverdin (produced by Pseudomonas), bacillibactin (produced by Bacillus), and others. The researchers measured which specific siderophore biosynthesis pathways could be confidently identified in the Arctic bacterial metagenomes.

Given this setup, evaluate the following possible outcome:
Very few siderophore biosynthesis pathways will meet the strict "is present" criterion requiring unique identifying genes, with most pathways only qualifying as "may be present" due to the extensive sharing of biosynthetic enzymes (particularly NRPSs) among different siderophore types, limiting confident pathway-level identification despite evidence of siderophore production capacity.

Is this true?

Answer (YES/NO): NO